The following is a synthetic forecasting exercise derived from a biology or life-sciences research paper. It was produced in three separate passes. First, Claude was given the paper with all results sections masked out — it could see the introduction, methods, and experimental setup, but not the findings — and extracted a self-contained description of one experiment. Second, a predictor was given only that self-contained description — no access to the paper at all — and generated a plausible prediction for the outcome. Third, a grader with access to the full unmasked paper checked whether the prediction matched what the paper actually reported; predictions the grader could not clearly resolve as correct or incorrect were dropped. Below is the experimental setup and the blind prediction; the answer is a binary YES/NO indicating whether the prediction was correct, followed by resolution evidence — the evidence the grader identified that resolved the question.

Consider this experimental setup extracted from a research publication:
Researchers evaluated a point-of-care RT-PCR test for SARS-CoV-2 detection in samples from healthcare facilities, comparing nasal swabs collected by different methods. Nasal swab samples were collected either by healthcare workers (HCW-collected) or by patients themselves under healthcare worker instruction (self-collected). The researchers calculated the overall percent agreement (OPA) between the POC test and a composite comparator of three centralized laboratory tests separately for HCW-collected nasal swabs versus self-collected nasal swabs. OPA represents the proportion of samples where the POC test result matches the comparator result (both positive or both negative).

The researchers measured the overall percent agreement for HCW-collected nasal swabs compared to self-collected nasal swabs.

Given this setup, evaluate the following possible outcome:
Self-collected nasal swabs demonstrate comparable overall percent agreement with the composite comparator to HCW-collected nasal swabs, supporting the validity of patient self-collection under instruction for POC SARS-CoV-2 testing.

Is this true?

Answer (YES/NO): YES